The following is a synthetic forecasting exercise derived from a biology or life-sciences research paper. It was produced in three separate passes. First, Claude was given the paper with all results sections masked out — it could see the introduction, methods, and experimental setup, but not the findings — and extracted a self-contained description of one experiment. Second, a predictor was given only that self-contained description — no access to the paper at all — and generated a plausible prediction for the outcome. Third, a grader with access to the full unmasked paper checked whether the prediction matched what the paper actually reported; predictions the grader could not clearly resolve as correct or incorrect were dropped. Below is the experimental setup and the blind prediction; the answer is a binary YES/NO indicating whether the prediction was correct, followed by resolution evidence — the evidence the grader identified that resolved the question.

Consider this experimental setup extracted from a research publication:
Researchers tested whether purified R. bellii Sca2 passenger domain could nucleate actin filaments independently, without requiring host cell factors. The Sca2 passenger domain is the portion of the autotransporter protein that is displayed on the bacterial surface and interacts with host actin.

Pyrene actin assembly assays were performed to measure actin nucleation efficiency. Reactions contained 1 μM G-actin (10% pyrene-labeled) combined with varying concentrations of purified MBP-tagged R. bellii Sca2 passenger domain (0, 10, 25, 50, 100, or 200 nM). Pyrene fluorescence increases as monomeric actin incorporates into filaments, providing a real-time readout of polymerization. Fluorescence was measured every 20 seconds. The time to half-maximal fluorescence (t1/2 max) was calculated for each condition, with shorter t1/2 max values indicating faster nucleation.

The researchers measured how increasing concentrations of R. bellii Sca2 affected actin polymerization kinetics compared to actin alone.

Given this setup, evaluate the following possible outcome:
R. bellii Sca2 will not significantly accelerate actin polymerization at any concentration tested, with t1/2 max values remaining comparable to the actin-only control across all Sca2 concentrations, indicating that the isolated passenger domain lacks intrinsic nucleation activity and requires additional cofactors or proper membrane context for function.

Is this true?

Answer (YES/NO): NO